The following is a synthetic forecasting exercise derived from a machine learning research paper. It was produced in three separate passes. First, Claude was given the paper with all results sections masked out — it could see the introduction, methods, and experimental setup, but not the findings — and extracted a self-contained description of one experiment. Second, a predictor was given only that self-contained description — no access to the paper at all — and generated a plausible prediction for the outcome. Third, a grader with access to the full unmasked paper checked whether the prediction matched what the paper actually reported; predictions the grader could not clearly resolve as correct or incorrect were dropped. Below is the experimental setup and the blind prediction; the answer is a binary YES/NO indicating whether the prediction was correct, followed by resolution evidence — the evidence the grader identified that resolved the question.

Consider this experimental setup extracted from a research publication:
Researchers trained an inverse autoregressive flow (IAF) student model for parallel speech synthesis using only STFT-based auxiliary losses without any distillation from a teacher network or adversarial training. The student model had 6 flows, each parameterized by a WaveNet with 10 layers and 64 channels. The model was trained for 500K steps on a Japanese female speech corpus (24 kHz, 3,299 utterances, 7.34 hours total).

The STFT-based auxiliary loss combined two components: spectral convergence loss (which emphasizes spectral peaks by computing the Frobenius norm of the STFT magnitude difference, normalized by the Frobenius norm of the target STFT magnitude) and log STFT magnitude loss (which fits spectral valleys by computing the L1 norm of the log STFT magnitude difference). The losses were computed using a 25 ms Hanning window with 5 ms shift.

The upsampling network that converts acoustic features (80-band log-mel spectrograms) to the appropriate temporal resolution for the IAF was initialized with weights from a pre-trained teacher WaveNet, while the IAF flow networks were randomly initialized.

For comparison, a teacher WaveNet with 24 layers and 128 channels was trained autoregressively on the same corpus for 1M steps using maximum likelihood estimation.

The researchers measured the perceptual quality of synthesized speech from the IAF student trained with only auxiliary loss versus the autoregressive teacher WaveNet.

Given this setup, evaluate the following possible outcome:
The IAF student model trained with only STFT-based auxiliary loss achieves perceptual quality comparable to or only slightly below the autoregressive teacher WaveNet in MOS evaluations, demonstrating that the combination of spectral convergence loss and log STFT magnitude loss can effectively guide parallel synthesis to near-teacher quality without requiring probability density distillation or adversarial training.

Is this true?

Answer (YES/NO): NO